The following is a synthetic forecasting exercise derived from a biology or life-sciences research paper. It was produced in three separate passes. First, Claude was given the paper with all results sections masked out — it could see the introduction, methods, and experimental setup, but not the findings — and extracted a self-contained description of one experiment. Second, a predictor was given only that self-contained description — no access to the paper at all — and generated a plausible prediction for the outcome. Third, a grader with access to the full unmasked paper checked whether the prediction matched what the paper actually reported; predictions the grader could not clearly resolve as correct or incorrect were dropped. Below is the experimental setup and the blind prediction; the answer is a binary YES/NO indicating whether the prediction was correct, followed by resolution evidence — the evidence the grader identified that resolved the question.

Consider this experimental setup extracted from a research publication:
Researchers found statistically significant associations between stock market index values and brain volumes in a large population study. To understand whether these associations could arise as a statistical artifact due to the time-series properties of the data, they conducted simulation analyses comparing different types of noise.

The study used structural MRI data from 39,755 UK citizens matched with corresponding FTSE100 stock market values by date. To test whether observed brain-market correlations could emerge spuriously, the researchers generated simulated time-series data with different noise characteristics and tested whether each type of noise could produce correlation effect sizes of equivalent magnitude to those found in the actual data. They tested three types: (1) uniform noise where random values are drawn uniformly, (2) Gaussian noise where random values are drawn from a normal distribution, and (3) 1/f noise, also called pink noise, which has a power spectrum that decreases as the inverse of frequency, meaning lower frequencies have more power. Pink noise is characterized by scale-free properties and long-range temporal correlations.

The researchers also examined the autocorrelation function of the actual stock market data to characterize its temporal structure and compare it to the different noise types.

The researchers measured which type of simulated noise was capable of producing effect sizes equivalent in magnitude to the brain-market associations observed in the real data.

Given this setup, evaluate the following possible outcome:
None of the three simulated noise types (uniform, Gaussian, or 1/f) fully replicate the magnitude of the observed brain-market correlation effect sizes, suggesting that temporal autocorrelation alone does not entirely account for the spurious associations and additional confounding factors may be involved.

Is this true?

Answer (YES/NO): NO